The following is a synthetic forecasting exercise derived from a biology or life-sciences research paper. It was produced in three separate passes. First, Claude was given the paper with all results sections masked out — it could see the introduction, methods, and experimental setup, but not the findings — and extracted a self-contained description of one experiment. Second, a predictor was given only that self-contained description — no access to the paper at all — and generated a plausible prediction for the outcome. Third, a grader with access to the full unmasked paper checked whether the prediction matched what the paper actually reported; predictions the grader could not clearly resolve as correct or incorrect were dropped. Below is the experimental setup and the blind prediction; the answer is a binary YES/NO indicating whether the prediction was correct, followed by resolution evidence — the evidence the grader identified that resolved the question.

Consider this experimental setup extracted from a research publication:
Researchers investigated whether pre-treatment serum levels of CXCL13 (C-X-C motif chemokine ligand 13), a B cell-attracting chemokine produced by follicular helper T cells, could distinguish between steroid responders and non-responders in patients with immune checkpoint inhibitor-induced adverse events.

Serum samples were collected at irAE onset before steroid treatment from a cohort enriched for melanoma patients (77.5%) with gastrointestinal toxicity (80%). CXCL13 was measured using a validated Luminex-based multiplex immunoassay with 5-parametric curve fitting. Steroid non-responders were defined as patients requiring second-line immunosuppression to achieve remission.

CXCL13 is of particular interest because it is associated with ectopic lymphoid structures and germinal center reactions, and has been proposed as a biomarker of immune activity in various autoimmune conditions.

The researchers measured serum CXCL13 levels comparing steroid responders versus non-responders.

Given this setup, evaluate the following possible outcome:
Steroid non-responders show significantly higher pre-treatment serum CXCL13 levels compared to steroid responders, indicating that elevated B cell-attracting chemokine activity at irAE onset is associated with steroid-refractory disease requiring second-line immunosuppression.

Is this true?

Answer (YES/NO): NO